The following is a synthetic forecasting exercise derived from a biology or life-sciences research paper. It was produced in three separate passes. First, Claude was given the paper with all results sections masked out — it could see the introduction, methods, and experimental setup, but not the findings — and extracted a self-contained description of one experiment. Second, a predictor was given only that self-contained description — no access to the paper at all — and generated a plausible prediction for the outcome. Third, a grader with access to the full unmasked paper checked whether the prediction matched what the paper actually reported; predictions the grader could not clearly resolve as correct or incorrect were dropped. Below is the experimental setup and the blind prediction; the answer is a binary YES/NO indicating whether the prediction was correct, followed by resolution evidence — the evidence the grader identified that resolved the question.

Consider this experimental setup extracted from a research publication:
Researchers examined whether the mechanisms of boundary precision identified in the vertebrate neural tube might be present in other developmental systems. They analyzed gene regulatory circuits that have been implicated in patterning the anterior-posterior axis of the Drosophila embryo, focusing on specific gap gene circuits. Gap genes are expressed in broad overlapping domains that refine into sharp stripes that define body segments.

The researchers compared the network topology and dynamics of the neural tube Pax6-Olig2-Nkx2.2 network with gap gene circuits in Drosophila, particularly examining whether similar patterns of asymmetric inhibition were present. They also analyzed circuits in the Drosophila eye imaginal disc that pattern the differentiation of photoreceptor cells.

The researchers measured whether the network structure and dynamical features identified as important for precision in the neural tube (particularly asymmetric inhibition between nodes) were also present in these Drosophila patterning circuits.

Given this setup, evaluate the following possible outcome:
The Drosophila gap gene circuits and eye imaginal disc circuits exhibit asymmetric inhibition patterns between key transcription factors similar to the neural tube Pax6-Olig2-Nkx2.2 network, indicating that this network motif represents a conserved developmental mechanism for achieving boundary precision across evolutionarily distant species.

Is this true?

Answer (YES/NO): YES